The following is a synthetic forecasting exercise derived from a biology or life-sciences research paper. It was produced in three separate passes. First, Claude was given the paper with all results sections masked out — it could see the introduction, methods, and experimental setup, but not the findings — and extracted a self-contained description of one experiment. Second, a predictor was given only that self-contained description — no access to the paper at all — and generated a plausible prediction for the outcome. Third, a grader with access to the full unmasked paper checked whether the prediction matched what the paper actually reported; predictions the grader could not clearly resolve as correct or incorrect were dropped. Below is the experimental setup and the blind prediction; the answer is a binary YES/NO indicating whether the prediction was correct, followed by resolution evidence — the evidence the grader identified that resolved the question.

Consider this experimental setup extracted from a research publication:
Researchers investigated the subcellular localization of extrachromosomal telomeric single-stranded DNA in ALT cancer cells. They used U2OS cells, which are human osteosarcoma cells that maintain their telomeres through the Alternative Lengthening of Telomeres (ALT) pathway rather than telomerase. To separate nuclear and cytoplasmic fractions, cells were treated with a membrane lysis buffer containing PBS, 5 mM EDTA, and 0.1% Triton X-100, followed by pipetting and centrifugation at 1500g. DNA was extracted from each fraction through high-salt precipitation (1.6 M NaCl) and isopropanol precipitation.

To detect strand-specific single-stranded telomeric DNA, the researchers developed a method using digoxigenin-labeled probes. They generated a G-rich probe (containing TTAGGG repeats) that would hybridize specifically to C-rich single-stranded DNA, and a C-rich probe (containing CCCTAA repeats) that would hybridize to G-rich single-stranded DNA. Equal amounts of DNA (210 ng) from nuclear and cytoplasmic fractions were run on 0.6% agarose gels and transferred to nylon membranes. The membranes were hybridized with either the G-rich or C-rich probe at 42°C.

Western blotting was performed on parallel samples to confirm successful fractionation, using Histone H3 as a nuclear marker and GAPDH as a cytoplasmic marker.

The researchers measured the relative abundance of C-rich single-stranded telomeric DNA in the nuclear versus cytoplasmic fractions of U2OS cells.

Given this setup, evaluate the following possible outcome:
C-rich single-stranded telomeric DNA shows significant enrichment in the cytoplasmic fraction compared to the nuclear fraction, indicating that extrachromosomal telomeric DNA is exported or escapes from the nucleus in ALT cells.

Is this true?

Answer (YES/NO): YES